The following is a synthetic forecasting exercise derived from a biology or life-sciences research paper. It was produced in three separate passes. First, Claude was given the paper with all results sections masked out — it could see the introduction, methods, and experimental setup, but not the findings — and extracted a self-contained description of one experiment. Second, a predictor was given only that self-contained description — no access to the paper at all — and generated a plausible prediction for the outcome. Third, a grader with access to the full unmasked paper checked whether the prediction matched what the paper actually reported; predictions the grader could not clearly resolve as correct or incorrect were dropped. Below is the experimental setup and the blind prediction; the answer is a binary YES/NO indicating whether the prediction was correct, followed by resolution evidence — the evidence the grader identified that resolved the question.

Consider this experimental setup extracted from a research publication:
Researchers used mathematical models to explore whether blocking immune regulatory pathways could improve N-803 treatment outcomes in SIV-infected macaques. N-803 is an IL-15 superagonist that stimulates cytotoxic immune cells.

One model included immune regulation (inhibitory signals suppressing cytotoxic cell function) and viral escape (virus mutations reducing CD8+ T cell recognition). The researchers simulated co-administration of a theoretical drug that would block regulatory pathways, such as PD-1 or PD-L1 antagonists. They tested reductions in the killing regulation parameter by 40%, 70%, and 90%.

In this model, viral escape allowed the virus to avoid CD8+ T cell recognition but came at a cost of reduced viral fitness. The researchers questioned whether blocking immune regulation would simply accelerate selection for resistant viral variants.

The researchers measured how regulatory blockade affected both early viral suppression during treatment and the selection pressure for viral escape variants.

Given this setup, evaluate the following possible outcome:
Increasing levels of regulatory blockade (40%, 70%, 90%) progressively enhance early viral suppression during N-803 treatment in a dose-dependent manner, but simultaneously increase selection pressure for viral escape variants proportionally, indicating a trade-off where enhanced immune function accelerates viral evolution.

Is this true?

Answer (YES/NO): NO